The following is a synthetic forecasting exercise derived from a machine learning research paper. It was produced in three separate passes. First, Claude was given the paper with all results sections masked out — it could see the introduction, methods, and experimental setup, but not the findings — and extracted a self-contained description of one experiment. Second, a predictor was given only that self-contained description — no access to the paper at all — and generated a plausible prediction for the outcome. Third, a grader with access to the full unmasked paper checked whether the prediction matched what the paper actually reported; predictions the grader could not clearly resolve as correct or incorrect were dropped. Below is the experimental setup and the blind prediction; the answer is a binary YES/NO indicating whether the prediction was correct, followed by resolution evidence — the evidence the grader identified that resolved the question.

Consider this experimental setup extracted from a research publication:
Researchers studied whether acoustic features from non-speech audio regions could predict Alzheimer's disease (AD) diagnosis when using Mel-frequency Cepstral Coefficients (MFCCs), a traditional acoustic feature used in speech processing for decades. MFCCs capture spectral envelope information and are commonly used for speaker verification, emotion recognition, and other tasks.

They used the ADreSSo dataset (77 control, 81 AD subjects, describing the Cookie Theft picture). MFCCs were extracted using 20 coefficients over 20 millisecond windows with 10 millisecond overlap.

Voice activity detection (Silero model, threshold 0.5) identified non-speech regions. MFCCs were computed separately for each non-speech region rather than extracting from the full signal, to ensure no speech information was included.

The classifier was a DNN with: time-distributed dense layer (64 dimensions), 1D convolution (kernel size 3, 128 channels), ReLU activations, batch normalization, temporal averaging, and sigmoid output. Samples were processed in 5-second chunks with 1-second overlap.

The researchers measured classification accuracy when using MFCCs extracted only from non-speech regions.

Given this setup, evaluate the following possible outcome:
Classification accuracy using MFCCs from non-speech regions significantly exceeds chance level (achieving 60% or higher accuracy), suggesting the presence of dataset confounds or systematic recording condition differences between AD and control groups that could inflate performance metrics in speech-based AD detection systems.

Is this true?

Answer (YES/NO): YES